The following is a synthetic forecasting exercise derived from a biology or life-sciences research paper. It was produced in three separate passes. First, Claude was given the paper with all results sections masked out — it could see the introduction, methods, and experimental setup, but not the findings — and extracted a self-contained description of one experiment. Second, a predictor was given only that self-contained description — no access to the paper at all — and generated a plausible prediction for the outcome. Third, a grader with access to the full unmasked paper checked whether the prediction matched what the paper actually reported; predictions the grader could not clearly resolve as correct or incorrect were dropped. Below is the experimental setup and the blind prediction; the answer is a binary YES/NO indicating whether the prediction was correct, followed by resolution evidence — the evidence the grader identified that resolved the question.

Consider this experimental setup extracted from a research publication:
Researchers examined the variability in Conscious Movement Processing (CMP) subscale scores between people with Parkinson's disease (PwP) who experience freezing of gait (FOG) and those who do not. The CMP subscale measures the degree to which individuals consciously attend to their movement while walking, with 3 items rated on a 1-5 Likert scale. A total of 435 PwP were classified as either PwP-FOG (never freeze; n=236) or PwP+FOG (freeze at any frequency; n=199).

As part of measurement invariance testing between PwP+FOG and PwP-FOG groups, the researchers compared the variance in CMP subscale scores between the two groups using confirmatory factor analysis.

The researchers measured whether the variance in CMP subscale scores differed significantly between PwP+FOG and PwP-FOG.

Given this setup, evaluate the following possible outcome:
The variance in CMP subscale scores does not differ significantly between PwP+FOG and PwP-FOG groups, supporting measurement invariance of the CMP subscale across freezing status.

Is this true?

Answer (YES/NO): NO